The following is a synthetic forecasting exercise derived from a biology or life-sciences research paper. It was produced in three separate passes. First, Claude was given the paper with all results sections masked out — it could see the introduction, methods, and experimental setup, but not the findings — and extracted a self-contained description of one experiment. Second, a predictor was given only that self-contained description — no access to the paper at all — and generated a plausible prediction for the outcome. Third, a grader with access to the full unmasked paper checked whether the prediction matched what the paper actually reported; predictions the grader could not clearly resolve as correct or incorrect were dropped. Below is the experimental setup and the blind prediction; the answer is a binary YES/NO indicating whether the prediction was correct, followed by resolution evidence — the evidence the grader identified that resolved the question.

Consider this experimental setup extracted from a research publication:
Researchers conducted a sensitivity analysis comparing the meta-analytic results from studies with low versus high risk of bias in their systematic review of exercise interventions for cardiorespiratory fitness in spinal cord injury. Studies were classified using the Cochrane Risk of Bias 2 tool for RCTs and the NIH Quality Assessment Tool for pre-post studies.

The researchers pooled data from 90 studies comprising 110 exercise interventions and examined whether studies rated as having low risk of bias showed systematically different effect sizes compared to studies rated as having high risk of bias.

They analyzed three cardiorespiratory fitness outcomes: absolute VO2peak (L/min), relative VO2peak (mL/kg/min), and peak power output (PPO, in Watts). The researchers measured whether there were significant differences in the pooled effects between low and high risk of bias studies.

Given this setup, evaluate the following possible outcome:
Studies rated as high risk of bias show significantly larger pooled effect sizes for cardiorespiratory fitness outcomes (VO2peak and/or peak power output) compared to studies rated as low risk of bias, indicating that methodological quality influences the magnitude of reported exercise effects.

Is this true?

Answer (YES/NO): NO